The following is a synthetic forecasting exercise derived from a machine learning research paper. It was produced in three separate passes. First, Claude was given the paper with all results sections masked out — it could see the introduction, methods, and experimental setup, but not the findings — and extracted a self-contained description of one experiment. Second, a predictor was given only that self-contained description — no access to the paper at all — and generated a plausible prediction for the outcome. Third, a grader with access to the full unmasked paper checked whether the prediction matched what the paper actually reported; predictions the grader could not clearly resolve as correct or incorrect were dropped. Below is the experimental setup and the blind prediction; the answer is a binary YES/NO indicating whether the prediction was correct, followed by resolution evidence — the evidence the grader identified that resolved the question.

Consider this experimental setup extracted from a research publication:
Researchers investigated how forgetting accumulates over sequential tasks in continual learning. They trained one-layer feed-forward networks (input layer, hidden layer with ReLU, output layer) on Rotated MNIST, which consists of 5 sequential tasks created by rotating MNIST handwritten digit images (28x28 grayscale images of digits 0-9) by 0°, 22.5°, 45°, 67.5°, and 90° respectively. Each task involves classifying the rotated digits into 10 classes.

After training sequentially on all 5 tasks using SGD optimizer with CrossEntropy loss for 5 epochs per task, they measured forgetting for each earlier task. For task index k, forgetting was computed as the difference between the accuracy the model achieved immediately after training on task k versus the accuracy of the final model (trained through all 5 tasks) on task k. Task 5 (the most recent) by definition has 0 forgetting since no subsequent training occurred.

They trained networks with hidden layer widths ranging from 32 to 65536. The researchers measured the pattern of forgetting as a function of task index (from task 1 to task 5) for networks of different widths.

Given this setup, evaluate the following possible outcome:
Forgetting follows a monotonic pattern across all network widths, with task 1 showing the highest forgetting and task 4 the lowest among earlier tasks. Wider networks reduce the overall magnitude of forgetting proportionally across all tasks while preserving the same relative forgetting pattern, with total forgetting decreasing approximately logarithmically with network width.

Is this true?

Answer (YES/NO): NO